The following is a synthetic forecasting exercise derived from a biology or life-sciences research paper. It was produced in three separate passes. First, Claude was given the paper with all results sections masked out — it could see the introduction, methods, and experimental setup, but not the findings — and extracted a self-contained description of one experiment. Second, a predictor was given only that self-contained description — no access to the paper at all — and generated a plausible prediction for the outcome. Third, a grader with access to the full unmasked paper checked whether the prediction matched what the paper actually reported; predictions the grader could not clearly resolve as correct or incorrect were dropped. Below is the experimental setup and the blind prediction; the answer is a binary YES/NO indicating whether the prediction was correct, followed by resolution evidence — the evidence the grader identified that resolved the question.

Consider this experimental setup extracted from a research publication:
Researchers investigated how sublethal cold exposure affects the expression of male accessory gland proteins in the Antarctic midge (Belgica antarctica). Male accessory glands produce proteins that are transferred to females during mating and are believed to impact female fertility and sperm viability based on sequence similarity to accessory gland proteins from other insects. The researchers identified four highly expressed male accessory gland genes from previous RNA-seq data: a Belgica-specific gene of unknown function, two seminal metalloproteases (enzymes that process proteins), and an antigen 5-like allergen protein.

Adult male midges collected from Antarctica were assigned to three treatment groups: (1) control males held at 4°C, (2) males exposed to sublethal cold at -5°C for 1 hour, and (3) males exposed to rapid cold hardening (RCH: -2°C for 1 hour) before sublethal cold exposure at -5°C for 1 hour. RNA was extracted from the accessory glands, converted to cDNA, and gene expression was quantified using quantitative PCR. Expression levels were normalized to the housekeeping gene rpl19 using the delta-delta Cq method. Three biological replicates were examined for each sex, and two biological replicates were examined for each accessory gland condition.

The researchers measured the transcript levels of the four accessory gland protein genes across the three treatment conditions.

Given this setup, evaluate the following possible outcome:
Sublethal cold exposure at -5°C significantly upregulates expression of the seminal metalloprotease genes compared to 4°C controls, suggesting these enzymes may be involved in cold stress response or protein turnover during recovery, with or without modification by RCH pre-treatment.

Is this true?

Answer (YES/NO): NO